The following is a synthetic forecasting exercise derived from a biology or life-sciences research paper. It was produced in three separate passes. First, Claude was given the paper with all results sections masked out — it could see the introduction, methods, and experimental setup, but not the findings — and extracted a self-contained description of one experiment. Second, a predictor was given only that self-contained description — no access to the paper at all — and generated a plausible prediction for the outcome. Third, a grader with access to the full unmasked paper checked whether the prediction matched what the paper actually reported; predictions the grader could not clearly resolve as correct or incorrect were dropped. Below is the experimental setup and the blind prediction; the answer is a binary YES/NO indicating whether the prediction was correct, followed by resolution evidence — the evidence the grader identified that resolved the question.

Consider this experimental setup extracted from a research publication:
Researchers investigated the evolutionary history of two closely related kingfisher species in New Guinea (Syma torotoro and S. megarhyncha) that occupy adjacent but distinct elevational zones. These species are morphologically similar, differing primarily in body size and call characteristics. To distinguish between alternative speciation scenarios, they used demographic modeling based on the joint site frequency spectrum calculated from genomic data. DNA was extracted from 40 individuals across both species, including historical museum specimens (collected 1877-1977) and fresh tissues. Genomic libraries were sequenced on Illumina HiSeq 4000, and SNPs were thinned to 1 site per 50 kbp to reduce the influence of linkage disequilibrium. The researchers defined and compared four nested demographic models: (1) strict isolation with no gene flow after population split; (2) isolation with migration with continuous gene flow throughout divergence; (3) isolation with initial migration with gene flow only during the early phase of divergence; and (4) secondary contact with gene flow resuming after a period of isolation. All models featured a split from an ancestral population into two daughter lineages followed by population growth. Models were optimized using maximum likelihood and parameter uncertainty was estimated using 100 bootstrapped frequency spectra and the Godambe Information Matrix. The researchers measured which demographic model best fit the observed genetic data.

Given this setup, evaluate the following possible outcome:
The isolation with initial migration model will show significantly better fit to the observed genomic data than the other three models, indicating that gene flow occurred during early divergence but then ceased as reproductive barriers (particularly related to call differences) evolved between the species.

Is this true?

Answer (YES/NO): NO